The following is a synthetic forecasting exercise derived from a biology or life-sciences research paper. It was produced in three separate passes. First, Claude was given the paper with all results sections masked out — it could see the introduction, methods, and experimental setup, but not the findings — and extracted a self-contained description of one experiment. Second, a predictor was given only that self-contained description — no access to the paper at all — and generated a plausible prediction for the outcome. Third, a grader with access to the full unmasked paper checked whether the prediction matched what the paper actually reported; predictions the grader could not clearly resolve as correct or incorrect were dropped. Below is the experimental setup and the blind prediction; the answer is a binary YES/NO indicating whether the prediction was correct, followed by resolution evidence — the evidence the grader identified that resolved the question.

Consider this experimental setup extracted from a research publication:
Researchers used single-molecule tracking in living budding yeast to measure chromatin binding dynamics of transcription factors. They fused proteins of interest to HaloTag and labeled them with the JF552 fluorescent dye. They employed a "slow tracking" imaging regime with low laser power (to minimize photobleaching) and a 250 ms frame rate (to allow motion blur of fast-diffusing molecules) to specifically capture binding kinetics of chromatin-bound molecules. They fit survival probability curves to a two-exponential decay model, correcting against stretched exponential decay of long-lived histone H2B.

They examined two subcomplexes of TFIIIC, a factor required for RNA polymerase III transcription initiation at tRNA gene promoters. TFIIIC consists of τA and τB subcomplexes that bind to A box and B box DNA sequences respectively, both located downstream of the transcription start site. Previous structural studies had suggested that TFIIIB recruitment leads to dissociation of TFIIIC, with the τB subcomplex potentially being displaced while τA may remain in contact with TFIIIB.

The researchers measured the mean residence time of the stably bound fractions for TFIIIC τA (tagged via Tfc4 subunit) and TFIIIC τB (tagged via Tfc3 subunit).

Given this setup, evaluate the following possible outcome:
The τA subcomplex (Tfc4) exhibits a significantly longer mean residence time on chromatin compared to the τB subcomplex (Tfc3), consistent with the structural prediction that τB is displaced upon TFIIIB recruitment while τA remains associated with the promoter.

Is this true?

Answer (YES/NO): YES